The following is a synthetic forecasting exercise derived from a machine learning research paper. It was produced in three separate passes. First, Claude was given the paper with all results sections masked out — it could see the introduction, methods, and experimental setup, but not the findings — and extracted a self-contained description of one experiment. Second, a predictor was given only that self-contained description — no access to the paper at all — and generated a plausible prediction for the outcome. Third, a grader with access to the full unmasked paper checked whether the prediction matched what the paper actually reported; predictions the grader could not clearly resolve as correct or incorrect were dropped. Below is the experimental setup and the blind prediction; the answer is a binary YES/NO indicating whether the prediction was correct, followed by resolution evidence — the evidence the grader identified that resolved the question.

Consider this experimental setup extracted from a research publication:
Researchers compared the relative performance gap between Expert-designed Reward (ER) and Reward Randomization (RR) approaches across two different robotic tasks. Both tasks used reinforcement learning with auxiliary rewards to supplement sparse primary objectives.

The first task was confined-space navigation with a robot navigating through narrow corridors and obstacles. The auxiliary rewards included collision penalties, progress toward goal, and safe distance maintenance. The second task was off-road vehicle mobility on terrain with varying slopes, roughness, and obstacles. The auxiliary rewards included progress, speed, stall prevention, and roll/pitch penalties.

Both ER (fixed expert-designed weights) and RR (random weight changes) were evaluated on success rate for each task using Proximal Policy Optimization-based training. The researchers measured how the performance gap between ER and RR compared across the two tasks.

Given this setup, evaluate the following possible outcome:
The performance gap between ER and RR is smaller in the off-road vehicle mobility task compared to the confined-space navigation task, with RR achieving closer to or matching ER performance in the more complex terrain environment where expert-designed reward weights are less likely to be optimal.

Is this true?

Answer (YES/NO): NO